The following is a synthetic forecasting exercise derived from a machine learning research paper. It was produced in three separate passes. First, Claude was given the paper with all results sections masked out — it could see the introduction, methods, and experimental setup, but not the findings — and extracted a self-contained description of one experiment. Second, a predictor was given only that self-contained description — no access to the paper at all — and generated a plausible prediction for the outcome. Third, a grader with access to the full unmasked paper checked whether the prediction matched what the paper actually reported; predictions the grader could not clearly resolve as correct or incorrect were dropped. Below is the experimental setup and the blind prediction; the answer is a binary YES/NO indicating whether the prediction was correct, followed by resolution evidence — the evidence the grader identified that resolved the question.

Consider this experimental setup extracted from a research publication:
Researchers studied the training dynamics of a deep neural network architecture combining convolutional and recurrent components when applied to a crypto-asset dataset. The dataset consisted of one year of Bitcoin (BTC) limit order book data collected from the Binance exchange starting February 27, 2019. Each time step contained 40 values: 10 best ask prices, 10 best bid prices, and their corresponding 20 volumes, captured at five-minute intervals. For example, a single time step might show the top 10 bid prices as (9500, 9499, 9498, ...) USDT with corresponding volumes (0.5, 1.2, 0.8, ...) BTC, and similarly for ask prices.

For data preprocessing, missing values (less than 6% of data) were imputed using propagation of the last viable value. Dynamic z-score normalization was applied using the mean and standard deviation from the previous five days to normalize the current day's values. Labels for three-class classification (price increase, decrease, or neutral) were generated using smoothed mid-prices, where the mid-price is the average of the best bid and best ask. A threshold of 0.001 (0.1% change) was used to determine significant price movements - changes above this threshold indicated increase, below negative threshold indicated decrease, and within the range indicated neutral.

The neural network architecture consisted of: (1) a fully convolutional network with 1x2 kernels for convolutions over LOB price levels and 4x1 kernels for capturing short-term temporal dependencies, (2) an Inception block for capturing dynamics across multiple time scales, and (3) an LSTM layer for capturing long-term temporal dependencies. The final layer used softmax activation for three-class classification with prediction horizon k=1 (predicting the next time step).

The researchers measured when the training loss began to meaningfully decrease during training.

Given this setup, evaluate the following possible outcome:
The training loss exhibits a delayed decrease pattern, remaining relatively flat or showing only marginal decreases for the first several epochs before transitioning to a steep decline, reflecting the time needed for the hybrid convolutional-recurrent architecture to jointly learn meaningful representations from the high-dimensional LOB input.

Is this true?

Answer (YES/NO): NO